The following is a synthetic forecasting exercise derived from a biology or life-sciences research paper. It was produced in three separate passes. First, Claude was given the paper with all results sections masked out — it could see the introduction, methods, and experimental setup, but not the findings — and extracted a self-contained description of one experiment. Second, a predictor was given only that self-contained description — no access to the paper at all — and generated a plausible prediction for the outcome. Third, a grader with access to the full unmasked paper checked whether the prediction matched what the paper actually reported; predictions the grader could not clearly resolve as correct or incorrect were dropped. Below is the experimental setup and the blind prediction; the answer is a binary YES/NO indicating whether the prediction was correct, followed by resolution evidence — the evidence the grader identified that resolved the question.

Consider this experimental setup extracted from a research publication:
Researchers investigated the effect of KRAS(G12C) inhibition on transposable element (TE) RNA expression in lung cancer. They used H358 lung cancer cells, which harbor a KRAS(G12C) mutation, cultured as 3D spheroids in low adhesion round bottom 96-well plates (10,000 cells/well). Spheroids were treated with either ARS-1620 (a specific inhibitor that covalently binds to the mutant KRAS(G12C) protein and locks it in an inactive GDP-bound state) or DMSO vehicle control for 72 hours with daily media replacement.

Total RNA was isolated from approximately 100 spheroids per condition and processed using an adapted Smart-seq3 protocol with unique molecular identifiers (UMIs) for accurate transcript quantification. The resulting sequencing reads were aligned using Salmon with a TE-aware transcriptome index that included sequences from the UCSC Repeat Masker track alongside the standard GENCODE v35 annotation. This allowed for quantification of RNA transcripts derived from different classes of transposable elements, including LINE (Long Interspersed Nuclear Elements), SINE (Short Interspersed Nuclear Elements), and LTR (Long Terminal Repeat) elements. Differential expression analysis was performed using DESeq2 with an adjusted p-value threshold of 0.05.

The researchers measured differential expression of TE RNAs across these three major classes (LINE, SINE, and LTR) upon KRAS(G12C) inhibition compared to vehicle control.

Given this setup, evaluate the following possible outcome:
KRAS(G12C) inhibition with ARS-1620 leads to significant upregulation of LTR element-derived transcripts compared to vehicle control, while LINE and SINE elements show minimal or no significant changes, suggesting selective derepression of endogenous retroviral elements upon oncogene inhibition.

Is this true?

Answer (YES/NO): NO